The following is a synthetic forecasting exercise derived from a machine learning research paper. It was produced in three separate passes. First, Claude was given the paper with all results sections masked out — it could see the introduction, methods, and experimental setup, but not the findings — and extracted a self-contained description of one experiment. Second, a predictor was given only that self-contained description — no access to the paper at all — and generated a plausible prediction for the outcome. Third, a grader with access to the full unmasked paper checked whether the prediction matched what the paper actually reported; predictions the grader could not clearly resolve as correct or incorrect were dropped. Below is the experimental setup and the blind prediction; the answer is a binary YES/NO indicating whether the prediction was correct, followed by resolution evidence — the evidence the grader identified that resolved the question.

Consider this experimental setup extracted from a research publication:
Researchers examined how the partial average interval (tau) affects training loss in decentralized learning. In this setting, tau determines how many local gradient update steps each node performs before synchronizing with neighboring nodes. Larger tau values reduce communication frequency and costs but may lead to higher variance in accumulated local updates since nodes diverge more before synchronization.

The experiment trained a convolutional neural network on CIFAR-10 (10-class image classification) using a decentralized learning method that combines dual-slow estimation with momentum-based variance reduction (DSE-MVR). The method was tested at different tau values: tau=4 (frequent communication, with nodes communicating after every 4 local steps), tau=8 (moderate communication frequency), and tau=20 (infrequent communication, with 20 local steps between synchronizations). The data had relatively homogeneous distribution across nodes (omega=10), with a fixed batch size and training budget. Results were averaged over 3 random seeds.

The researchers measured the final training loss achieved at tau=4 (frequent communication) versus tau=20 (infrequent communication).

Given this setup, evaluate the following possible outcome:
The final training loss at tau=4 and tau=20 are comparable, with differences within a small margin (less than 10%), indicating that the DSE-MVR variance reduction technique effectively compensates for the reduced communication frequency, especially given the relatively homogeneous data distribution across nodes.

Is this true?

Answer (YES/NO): NO